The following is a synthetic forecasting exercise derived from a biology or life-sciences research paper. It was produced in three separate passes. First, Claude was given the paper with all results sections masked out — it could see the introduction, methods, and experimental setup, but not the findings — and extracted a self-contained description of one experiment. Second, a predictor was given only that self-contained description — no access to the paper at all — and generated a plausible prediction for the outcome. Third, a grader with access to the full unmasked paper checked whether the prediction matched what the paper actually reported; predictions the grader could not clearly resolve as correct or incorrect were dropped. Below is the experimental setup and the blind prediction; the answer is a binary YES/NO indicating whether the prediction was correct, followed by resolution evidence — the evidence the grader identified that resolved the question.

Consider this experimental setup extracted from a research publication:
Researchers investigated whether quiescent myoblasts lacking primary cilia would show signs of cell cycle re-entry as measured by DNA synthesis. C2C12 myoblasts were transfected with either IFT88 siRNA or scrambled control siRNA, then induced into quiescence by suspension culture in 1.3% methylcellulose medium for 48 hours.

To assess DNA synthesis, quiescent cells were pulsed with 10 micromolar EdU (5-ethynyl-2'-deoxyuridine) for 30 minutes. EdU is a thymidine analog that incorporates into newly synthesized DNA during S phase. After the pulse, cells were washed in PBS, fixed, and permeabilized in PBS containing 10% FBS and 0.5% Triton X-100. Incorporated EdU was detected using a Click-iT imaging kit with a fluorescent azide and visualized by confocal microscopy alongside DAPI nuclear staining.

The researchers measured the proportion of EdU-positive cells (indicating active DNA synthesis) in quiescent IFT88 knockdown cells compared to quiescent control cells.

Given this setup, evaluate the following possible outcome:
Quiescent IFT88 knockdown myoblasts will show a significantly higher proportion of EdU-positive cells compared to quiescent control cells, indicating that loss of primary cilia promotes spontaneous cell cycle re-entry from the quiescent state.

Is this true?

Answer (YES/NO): NO